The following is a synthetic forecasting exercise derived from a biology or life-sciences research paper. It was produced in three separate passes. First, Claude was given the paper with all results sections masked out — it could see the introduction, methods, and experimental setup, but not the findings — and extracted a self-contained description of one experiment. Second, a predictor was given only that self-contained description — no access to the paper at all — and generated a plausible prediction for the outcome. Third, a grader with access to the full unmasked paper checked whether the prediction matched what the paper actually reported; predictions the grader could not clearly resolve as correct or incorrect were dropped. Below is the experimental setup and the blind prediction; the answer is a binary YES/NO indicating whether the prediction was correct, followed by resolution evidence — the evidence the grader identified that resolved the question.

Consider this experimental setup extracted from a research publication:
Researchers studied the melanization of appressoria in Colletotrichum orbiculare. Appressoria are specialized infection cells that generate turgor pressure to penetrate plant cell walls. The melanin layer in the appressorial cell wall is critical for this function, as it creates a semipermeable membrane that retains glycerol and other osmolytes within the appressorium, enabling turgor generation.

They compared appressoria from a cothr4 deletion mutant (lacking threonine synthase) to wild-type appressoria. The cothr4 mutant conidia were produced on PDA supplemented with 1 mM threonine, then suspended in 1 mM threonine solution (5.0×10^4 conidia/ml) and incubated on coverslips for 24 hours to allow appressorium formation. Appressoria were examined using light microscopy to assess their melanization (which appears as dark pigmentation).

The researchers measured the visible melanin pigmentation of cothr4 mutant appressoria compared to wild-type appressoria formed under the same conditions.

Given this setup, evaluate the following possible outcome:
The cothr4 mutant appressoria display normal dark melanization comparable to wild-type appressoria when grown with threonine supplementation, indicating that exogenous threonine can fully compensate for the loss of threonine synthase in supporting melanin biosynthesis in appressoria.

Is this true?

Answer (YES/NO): NO